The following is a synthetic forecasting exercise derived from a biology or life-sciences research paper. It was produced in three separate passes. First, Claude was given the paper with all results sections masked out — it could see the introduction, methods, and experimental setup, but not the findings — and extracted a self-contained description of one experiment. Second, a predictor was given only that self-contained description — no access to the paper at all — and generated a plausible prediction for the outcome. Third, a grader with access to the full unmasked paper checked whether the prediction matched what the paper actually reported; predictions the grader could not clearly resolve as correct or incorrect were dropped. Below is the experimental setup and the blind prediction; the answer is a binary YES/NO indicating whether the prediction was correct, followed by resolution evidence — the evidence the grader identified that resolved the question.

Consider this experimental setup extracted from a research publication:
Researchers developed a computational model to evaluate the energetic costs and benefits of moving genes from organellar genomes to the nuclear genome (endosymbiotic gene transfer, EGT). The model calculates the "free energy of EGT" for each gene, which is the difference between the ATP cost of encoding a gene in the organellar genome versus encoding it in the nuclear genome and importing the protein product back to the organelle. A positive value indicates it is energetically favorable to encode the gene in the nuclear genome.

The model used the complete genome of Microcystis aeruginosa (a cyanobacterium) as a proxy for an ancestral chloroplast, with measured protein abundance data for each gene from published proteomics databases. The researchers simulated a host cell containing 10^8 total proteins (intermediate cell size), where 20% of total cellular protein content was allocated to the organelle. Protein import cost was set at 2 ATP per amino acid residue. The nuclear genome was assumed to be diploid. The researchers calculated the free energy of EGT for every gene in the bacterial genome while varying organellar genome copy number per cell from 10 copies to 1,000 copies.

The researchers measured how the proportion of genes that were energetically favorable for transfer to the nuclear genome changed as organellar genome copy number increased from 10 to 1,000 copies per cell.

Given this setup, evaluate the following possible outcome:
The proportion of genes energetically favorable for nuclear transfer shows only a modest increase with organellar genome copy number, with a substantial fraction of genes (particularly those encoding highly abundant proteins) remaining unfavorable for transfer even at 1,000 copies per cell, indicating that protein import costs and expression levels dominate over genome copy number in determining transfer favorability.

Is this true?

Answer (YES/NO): NO